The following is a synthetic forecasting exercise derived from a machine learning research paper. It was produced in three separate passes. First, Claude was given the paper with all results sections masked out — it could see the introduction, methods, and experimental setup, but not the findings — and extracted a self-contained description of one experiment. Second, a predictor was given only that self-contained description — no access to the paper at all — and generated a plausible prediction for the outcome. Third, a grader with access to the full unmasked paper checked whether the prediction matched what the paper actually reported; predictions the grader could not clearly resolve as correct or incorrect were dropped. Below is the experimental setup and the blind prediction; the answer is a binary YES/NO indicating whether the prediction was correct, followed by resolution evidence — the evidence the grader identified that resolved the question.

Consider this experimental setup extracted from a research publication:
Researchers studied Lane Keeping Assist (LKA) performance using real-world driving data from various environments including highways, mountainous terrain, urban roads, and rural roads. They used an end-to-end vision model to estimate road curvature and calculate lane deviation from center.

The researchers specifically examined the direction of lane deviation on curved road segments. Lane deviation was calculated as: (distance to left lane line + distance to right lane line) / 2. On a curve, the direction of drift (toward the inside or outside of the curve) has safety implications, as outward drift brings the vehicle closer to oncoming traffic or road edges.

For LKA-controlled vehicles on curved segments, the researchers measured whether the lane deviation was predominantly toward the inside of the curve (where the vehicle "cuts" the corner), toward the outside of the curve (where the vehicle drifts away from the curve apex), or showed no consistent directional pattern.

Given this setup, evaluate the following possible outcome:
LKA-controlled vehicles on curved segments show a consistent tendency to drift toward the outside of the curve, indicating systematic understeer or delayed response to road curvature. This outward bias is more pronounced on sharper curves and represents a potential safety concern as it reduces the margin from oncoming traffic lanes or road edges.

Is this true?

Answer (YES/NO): YES